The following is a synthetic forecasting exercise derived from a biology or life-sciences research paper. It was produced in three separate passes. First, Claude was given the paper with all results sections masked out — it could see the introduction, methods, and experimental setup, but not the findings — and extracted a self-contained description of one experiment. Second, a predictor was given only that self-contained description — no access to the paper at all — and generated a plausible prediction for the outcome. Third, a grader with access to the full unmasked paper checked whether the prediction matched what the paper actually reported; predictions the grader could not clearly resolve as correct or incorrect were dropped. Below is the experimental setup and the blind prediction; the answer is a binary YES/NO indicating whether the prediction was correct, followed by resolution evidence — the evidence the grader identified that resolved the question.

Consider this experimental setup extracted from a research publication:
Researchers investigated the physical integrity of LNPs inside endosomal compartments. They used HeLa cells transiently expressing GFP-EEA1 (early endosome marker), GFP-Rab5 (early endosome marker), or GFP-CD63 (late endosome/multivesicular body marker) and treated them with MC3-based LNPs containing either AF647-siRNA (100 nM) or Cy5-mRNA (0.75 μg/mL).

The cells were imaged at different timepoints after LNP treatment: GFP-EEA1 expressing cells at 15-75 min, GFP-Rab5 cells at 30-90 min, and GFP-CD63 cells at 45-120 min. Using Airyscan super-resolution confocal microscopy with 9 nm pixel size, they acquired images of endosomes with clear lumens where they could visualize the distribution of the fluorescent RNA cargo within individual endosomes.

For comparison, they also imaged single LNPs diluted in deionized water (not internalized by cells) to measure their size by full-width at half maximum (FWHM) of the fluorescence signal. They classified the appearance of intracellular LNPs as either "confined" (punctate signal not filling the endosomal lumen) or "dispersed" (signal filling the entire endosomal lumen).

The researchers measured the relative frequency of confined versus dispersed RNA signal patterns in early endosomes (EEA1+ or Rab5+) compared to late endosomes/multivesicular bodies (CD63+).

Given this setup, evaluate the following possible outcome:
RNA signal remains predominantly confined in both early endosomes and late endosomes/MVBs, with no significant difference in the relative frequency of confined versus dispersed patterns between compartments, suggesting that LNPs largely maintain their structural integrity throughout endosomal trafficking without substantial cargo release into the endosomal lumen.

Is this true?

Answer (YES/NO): NO